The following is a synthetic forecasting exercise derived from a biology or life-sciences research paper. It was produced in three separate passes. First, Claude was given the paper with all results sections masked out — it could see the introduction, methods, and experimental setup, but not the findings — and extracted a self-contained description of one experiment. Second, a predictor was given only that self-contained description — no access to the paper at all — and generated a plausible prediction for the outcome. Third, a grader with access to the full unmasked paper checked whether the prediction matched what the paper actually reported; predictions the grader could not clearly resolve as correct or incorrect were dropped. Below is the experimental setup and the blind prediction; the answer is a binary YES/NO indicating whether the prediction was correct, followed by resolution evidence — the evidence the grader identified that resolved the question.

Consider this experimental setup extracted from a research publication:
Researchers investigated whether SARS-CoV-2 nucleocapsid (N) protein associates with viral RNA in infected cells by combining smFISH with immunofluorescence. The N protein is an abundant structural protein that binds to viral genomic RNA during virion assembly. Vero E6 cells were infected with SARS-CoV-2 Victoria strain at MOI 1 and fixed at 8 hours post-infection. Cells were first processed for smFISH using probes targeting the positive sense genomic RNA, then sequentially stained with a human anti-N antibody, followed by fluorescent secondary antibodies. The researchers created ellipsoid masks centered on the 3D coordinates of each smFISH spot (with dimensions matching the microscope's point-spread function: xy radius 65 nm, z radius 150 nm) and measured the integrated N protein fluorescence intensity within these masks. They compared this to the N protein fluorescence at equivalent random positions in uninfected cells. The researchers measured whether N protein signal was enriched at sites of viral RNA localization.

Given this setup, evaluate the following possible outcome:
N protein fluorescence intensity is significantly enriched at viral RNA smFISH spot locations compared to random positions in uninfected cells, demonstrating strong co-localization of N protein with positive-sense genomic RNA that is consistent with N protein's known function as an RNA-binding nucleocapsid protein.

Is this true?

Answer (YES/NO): YES